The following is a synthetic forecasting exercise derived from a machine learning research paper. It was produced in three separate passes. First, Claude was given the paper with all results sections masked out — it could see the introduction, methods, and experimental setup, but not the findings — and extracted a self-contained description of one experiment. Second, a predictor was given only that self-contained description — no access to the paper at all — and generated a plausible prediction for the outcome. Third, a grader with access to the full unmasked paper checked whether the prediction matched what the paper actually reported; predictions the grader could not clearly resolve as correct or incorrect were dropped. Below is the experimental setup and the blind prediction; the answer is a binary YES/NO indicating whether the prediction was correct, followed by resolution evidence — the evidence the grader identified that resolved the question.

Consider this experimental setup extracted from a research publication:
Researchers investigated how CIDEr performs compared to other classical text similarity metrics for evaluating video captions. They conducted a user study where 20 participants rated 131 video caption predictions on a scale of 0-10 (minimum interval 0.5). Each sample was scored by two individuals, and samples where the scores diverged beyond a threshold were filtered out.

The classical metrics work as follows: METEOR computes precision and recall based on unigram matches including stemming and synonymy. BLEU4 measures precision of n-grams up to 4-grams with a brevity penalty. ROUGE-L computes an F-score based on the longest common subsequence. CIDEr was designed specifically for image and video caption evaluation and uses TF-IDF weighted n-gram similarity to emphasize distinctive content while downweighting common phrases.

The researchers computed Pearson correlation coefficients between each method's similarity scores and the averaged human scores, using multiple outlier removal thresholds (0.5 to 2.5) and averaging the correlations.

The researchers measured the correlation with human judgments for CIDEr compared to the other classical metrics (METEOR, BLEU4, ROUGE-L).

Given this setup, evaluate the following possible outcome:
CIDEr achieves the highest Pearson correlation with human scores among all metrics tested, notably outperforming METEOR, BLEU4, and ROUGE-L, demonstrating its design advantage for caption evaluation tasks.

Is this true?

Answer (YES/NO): NO